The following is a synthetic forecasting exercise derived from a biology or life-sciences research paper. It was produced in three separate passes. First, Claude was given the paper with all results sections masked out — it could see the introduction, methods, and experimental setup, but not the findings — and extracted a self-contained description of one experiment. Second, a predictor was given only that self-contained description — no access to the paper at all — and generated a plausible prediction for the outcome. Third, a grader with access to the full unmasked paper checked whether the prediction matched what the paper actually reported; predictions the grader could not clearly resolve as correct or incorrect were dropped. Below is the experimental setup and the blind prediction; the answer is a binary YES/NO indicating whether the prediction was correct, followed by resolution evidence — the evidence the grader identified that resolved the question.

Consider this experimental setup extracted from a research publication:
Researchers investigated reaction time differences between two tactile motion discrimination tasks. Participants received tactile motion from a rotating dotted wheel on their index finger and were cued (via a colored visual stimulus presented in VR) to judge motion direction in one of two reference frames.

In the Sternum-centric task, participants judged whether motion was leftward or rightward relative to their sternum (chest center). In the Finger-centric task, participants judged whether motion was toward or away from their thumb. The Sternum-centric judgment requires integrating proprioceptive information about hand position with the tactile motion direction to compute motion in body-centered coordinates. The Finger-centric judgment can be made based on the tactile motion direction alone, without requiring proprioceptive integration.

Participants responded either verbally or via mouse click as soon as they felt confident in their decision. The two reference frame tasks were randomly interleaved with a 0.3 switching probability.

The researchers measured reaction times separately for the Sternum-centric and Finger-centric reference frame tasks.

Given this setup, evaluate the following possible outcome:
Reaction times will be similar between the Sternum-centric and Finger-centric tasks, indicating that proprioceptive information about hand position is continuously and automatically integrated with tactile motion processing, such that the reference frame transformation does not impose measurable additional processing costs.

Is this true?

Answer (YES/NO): NO